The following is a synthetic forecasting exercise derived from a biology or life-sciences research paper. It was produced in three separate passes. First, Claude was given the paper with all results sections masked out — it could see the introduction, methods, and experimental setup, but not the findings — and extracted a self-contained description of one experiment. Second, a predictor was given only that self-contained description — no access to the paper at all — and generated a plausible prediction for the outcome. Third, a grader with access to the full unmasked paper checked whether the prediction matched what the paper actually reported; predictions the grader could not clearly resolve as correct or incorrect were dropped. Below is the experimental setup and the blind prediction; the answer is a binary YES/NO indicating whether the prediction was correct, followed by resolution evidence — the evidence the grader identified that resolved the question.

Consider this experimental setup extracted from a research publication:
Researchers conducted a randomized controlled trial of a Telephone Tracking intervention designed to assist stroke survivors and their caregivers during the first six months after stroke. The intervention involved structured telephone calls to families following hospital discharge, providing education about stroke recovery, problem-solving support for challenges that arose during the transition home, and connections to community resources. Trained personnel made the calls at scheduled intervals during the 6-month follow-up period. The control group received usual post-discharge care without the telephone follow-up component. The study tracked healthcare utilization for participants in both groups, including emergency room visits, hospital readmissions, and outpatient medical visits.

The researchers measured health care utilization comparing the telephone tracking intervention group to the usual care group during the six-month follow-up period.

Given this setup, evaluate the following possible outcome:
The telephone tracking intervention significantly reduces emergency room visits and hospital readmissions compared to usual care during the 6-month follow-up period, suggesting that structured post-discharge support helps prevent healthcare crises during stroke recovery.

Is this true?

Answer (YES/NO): NO